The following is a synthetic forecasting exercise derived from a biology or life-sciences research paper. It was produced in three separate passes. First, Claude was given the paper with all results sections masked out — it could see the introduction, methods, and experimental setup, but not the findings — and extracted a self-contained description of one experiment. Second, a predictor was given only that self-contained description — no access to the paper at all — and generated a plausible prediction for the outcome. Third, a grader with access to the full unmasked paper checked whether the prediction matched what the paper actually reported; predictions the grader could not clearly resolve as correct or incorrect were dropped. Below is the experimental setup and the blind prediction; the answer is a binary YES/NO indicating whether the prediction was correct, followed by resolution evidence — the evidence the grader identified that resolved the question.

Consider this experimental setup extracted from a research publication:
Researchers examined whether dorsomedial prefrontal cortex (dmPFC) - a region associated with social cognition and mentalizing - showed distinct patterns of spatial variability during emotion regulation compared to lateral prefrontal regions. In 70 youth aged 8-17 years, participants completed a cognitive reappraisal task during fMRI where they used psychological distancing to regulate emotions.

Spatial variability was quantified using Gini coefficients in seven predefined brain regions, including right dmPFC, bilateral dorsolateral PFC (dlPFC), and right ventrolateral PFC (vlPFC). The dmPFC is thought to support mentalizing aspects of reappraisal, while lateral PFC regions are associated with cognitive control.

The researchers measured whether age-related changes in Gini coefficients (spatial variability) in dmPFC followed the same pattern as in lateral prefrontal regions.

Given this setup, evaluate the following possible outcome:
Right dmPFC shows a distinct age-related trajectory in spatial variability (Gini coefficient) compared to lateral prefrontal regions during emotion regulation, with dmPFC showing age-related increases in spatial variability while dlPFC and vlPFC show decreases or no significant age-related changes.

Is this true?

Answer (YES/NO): NO